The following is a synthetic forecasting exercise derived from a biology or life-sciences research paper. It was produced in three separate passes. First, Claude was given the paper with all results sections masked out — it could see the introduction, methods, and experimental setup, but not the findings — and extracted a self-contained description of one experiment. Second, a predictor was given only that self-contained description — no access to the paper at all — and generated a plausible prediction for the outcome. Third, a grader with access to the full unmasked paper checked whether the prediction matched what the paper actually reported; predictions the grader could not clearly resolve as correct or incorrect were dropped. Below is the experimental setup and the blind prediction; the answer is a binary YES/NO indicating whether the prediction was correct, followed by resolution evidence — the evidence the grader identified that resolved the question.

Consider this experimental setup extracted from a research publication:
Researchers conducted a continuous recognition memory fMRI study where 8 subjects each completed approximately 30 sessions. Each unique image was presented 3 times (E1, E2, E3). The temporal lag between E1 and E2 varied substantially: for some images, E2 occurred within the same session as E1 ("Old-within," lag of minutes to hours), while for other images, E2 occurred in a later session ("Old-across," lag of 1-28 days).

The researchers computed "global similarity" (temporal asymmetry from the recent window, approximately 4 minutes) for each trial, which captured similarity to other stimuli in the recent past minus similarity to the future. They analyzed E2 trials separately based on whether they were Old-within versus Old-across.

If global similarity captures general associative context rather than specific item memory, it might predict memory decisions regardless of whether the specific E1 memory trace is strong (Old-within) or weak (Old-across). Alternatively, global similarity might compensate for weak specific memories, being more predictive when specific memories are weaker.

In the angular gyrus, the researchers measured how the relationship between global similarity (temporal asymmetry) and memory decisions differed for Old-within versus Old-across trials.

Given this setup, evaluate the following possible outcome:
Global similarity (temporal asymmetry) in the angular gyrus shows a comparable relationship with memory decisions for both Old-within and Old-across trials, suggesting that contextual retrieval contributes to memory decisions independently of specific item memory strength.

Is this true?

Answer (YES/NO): NO